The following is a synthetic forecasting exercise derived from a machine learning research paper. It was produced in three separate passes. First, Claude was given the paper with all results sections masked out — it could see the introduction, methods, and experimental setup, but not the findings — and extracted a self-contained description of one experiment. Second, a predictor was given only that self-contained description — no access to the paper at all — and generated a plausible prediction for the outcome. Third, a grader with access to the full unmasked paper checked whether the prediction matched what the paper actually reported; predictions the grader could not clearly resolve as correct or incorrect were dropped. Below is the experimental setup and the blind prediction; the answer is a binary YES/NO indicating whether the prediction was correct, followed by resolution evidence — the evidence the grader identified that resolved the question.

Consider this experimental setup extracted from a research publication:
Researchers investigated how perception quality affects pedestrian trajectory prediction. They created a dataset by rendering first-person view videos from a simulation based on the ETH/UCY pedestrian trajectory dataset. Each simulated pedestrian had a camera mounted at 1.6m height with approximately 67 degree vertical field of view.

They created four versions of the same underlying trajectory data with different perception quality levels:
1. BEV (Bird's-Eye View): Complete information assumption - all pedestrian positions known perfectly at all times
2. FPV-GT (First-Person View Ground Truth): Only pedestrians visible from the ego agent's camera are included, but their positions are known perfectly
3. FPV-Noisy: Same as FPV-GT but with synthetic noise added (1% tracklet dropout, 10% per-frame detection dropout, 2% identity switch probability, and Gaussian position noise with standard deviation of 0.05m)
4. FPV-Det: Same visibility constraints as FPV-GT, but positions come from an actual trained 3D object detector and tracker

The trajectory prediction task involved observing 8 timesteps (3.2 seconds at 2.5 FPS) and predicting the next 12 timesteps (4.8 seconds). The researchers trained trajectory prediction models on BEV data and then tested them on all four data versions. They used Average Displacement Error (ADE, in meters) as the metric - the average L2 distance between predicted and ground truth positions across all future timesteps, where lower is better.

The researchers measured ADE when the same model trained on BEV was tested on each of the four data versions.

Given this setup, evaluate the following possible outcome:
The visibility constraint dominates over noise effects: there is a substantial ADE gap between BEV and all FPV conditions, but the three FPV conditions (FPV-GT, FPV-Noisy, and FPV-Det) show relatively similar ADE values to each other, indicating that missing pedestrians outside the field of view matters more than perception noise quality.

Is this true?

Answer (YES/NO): NO